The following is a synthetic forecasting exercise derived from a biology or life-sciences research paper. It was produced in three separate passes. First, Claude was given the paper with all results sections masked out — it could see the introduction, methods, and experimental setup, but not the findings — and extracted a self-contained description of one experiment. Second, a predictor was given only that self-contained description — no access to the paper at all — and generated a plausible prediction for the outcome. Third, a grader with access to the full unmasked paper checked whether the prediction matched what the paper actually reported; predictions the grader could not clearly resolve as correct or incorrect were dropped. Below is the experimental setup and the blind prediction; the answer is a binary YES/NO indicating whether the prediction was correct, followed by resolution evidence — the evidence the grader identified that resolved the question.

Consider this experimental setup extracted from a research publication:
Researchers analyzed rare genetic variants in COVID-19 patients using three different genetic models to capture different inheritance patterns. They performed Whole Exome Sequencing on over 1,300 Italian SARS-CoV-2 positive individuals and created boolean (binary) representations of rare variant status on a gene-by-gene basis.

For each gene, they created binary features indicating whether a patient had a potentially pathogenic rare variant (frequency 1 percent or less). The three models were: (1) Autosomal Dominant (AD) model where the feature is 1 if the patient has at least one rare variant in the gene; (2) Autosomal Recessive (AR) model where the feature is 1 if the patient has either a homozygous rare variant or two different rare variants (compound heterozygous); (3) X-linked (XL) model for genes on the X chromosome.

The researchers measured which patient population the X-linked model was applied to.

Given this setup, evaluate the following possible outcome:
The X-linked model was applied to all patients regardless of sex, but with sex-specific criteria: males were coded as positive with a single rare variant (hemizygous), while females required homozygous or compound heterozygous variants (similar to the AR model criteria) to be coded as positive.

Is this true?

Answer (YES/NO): NO